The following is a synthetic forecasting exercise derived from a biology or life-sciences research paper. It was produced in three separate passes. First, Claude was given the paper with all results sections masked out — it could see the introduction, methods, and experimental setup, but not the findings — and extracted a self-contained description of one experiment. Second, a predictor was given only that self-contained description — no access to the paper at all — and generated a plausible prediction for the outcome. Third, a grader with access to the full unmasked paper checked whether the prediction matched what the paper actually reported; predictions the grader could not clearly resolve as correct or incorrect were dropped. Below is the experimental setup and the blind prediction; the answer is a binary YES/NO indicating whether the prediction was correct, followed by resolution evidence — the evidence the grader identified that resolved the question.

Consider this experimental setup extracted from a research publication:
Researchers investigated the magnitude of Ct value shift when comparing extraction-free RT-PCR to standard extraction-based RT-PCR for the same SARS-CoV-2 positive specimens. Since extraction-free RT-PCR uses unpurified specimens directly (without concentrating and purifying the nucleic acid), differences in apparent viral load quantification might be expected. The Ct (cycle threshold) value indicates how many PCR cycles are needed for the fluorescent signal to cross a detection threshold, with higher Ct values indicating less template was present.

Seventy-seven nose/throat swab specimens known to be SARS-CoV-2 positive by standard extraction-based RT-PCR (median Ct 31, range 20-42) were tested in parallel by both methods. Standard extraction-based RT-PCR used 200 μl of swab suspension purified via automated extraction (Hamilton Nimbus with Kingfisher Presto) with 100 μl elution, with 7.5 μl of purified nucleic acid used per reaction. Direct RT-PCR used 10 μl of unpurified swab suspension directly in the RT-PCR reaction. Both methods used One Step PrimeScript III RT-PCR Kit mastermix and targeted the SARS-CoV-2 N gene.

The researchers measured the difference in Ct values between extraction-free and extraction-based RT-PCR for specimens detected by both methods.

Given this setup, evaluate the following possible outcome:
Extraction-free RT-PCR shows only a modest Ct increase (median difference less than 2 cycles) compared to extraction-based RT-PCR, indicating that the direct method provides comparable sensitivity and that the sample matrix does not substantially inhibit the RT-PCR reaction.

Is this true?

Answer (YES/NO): YES